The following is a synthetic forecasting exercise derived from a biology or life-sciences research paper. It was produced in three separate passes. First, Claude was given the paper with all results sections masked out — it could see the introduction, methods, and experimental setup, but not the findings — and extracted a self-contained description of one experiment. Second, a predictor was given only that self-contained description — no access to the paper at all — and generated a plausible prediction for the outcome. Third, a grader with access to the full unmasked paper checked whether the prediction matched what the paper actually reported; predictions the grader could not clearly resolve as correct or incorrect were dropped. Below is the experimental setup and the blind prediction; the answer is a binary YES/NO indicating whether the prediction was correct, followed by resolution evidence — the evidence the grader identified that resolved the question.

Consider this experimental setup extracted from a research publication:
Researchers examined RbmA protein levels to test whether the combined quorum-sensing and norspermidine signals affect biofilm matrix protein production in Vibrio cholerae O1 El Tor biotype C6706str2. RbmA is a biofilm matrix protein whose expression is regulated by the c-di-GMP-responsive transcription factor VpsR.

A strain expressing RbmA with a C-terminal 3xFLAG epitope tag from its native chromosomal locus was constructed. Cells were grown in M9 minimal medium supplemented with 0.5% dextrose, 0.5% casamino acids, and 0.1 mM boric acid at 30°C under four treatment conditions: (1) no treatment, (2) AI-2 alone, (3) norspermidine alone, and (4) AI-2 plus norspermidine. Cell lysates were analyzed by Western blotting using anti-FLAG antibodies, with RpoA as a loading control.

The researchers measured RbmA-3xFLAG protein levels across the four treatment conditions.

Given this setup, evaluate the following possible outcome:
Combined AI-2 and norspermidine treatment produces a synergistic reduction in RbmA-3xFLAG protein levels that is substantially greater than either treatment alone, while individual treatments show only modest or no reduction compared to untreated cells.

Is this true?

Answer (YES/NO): NO